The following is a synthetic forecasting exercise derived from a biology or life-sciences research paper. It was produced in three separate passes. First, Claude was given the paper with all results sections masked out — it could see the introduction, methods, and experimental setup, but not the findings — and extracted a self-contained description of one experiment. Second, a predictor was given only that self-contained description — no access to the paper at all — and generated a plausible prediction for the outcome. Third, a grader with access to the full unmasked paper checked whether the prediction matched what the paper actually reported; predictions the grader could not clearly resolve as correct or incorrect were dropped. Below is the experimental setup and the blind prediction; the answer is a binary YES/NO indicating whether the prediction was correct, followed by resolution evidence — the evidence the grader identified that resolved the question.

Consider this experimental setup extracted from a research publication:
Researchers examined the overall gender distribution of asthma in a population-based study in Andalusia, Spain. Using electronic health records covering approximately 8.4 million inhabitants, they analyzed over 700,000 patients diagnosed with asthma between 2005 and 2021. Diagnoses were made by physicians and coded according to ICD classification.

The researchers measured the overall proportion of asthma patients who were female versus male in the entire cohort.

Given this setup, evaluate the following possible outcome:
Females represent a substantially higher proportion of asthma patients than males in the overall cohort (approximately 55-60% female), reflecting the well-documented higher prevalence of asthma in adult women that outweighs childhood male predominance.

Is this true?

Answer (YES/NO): NO